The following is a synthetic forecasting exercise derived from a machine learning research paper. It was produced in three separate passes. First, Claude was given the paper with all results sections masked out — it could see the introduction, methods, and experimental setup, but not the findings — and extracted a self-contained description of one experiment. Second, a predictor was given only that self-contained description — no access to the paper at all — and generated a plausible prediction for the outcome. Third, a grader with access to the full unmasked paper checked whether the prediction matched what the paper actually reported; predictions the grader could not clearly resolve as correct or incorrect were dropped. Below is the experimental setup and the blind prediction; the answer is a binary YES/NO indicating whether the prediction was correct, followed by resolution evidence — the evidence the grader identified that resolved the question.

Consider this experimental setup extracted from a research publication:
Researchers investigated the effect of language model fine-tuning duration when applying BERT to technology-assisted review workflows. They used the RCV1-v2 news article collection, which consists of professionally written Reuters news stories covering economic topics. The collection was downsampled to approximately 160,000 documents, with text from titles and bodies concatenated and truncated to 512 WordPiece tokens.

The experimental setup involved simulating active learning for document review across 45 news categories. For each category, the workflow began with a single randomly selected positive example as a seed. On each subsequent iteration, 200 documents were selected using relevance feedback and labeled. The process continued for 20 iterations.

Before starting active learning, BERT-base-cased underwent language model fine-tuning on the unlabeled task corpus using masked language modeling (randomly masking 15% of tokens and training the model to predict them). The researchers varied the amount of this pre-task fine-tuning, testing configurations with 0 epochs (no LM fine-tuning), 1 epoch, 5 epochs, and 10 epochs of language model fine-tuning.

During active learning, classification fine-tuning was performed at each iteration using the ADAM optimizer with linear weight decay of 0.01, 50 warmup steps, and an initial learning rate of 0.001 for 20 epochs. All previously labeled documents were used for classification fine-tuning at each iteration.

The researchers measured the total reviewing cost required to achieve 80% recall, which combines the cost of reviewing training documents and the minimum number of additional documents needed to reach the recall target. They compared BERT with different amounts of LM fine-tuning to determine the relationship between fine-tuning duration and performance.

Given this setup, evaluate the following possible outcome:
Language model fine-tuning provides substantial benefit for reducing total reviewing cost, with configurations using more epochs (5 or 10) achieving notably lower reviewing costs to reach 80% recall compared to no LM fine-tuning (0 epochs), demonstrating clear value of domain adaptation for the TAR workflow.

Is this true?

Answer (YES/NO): NO